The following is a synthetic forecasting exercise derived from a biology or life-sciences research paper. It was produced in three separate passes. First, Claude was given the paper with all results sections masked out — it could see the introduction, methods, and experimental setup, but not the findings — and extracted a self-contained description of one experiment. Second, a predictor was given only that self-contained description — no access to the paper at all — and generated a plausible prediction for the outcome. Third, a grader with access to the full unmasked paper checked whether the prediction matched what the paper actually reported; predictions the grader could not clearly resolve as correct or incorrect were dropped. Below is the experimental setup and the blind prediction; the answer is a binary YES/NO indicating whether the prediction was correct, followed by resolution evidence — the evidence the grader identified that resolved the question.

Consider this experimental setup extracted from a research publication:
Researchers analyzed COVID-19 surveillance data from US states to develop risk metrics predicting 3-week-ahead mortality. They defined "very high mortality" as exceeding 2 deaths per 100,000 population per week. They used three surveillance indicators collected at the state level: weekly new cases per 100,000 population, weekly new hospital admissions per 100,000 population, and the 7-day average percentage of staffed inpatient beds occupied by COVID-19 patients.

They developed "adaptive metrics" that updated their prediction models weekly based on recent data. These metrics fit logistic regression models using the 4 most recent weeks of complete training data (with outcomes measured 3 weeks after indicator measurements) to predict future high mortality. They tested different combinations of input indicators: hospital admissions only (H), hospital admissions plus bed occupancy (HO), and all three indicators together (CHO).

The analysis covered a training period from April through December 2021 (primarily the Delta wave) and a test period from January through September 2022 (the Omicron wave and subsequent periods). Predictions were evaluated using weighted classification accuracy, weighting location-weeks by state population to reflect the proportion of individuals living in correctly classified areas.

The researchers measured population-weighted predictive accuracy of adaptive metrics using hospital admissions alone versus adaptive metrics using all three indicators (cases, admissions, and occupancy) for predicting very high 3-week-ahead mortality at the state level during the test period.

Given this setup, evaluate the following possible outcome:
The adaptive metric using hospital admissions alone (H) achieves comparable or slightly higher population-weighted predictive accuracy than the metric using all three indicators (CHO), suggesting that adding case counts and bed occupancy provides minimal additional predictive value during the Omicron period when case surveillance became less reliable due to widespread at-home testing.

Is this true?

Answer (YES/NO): YES